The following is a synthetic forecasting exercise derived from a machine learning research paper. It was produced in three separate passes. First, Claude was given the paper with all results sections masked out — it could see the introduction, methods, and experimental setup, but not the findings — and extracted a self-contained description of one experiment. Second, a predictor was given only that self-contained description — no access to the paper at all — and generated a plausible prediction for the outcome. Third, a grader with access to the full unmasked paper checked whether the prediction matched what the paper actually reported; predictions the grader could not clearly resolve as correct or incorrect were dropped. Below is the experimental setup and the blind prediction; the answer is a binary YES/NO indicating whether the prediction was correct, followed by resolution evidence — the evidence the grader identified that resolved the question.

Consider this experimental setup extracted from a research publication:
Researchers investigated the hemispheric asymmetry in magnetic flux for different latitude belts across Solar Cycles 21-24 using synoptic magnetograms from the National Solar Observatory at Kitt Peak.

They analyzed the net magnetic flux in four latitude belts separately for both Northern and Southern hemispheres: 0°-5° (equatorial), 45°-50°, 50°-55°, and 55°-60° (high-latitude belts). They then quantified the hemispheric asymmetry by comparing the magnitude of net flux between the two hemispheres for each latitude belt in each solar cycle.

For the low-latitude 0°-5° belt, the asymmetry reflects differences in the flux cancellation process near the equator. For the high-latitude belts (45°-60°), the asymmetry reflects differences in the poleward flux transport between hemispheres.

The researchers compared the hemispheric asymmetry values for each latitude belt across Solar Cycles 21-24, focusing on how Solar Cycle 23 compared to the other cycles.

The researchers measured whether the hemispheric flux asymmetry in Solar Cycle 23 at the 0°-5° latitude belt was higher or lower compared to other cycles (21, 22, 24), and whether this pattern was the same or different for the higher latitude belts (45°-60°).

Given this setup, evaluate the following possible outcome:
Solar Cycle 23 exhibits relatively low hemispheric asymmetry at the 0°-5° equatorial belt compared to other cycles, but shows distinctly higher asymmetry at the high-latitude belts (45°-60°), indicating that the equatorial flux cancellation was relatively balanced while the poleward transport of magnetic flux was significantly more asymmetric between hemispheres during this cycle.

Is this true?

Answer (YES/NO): YES